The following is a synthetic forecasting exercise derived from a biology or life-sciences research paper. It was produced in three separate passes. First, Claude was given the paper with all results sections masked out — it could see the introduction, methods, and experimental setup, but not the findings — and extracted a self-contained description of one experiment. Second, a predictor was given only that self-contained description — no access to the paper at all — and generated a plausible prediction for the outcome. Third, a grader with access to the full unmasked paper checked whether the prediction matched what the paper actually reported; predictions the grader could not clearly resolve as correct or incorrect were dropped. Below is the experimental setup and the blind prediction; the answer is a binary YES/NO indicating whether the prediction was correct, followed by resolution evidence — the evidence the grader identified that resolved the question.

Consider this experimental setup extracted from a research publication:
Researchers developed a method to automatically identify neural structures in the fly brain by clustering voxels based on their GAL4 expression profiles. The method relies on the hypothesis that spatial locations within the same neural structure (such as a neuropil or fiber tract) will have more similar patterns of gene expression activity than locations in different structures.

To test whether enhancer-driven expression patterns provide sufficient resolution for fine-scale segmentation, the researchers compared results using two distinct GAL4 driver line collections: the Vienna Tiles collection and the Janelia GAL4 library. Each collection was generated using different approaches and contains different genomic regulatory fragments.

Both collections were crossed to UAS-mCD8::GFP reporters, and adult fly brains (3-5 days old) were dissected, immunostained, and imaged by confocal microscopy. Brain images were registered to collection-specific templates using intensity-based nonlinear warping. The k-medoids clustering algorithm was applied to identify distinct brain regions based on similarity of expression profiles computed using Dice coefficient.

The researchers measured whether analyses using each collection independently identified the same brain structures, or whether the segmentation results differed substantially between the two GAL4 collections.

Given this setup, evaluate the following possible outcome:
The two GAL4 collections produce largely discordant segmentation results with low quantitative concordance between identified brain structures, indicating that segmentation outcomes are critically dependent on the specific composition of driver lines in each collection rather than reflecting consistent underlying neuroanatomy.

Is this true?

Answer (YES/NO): NO